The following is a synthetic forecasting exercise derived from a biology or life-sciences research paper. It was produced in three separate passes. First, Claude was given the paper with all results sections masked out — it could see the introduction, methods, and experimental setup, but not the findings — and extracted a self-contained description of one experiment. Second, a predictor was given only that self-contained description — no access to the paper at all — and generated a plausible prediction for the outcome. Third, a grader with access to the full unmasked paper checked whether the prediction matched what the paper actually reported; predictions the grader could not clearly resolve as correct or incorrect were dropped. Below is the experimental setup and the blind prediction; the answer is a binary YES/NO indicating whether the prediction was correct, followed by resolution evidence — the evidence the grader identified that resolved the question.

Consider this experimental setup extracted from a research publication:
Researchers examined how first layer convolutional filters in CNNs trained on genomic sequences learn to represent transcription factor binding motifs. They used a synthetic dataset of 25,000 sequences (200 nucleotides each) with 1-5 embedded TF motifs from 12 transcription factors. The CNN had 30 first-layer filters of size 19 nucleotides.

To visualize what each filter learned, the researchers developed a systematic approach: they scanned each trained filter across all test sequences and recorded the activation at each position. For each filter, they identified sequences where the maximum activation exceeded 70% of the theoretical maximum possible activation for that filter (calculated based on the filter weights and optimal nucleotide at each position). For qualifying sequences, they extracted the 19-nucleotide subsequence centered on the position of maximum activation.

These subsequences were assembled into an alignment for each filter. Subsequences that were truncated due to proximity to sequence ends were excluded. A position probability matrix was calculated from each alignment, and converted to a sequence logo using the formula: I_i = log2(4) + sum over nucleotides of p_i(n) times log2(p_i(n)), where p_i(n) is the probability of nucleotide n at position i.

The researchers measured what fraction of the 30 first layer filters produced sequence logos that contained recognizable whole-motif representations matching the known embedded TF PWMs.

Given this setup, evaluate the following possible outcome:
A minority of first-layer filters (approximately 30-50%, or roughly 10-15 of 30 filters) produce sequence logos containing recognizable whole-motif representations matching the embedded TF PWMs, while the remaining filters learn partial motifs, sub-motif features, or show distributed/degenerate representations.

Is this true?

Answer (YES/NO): NO